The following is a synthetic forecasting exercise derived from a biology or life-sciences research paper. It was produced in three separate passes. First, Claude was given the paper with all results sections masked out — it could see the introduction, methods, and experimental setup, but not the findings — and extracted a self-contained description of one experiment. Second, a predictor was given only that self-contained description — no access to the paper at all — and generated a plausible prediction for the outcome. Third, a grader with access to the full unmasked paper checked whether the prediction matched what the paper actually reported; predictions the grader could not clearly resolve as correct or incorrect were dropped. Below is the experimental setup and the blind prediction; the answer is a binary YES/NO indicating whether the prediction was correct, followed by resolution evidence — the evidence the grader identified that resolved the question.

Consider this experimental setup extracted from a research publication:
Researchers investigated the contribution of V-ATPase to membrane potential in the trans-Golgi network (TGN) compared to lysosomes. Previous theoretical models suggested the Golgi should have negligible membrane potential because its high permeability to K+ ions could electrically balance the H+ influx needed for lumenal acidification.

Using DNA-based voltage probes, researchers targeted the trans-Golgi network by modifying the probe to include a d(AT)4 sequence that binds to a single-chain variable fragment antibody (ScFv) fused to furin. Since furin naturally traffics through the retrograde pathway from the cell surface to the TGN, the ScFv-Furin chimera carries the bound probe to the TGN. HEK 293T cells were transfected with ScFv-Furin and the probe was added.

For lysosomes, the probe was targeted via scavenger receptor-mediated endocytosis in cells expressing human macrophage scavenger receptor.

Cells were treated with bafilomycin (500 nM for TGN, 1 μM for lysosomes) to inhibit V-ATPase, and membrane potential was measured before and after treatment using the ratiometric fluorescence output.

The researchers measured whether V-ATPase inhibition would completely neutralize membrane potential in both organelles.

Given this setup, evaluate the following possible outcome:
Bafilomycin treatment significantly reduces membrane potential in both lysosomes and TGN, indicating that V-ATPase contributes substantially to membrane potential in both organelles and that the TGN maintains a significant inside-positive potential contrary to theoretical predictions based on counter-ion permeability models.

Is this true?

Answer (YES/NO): YES